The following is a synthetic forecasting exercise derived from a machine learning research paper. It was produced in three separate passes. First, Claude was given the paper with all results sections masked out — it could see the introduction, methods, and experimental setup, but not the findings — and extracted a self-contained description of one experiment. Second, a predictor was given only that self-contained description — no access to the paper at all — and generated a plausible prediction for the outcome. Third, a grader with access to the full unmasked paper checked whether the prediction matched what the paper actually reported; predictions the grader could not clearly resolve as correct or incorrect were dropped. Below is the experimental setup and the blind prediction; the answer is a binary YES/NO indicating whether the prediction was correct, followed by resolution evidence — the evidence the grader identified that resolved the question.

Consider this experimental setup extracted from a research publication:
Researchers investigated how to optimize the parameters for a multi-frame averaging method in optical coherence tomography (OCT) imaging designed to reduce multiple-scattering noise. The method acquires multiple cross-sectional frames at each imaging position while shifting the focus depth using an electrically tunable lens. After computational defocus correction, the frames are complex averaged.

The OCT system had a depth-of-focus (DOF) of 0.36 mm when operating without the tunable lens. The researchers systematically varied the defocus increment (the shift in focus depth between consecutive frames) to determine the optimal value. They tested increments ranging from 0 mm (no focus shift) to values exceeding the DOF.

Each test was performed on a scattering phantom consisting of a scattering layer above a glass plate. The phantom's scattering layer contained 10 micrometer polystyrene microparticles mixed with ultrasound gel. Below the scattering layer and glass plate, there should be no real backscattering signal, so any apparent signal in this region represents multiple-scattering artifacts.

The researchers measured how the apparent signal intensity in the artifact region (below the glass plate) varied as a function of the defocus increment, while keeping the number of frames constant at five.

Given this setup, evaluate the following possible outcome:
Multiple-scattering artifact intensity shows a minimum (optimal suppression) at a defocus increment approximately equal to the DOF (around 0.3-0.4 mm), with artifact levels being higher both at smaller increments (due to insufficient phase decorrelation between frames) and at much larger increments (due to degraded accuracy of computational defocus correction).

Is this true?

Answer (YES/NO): NO